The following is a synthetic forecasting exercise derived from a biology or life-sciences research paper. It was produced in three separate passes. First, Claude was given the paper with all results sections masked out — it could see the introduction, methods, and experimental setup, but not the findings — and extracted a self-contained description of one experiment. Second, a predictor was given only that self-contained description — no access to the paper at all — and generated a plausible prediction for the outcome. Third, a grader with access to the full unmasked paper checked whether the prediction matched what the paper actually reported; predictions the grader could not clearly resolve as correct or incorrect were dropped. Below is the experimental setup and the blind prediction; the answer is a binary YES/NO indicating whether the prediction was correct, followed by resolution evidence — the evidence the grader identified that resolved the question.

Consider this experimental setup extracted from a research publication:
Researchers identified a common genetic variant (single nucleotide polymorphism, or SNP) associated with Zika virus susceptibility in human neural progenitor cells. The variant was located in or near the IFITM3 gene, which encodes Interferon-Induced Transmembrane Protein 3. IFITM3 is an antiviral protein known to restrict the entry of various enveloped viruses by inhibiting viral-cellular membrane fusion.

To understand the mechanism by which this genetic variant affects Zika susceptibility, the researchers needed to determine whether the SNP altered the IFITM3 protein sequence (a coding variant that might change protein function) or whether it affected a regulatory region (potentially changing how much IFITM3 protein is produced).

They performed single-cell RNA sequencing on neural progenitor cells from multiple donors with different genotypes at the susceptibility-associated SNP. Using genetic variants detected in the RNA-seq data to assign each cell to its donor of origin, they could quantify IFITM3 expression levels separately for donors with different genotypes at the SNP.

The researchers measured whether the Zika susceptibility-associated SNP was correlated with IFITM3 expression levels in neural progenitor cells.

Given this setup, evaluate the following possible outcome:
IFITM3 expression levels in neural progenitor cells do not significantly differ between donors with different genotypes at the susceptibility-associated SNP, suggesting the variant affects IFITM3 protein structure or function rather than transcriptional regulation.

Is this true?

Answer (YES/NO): NO